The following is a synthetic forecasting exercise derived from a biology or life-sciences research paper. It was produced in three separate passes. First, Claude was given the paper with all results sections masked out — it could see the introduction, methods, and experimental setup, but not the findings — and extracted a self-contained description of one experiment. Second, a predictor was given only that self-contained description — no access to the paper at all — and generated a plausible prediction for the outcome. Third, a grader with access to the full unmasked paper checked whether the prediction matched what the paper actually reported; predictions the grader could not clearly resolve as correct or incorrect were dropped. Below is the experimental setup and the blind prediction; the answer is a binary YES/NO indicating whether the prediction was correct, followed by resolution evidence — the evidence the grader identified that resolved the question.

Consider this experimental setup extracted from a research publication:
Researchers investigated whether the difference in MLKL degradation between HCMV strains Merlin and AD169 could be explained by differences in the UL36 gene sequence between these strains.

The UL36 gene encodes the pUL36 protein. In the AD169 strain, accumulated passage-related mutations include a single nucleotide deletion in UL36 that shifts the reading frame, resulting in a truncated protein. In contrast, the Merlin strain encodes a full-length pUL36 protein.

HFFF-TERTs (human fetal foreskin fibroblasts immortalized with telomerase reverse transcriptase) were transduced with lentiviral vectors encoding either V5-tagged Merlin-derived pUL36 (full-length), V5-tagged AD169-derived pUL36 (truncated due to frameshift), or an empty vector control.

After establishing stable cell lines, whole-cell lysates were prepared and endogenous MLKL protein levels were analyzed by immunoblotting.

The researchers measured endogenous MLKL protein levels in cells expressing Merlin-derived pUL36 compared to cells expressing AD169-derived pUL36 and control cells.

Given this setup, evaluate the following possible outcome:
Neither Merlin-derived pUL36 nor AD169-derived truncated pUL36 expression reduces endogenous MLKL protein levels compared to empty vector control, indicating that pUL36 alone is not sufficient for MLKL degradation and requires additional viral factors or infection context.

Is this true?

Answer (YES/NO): NO